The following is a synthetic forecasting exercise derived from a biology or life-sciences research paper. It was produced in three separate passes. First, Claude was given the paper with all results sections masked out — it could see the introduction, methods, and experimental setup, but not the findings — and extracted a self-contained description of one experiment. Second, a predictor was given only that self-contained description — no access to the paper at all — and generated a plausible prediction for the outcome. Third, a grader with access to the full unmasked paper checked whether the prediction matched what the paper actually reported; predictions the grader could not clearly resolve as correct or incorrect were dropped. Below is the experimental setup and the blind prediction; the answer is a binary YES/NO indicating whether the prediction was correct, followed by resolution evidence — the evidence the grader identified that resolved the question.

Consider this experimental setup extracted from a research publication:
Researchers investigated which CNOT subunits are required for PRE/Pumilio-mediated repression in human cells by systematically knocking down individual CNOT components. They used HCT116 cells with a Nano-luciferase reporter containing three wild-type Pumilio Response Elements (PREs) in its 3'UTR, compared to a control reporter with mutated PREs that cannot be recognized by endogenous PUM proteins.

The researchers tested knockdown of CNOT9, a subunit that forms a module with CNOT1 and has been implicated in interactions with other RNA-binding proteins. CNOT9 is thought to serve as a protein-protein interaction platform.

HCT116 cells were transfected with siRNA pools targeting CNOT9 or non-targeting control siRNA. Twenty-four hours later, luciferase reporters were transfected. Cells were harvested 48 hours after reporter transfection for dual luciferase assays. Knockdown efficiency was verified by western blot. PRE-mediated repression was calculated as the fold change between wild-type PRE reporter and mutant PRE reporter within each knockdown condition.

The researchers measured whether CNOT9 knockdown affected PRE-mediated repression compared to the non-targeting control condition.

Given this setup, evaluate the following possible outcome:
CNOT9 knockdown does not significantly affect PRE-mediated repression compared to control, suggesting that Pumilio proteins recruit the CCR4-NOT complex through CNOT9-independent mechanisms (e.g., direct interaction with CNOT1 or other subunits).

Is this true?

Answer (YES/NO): YES